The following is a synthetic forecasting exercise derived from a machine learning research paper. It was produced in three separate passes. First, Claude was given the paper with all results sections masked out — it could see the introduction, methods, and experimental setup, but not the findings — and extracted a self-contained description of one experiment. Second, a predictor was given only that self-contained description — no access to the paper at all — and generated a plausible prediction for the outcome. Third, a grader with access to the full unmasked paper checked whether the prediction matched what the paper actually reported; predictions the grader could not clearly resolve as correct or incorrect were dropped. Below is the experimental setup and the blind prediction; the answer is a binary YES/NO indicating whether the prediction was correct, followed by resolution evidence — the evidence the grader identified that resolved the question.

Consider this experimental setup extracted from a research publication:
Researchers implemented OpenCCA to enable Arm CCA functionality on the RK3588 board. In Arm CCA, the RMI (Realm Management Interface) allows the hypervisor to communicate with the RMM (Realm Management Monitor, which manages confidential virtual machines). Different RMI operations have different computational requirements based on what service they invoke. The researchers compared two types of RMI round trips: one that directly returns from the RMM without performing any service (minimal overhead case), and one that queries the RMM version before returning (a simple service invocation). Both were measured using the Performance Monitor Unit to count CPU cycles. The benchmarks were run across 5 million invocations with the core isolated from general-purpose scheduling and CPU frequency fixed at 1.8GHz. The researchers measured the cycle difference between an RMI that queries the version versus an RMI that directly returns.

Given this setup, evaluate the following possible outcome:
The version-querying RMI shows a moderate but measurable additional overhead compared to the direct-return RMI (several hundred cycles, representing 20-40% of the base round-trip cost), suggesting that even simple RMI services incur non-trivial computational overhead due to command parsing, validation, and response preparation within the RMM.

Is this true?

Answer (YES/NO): NO